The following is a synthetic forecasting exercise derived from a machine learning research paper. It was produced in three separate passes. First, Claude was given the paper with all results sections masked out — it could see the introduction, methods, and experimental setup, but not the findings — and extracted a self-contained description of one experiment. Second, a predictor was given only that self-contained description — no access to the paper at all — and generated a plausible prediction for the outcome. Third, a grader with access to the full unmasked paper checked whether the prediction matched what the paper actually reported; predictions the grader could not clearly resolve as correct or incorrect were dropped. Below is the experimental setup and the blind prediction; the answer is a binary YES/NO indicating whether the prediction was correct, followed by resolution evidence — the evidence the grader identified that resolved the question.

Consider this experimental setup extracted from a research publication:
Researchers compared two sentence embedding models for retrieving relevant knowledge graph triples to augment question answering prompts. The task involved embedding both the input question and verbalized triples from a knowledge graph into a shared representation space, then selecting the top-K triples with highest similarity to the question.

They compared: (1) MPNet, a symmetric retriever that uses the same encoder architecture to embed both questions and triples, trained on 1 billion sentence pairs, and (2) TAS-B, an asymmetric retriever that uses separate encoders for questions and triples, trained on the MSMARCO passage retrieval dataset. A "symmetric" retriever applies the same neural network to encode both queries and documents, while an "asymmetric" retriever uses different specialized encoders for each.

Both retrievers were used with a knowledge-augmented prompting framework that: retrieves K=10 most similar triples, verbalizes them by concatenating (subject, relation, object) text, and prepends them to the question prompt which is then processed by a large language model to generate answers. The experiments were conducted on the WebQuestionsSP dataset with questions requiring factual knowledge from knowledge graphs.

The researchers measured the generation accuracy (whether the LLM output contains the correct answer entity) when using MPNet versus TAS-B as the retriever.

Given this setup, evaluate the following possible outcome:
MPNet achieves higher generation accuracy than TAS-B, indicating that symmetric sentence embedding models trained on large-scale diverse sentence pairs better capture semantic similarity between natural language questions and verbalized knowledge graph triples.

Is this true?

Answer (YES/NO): NO